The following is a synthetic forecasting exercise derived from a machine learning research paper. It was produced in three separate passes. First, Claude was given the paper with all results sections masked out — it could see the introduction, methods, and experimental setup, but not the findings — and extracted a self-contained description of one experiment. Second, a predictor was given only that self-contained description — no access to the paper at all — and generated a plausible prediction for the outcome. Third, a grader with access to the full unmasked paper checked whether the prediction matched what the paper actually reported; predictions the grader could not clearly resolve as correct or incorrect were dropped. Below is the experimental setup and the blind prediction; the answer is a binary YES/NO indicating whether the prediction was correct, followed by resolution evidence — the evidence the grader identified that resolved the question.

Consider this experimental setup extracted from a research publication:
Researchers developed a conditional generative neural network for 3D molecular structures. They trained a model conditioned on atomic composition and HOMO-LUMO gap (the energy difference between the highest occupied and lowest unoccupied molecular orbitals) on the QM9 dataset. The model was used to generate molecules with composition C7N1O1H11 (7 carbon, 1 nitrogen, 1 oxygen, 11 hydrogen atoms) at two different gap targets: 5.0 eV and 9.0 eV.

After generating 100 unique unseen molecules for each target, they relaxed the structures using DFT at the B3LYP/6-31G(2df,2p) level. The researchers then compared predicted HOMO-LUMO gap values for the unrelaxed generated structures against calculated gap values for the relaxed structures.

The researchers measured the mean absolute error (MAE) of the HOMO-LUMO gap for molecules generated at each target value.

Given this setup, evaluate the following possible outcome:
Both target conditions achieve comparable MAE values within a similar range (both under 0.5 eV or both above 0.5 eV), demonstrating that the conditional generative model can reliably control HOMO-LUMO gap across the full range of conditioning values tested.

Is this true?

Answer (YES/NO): YES